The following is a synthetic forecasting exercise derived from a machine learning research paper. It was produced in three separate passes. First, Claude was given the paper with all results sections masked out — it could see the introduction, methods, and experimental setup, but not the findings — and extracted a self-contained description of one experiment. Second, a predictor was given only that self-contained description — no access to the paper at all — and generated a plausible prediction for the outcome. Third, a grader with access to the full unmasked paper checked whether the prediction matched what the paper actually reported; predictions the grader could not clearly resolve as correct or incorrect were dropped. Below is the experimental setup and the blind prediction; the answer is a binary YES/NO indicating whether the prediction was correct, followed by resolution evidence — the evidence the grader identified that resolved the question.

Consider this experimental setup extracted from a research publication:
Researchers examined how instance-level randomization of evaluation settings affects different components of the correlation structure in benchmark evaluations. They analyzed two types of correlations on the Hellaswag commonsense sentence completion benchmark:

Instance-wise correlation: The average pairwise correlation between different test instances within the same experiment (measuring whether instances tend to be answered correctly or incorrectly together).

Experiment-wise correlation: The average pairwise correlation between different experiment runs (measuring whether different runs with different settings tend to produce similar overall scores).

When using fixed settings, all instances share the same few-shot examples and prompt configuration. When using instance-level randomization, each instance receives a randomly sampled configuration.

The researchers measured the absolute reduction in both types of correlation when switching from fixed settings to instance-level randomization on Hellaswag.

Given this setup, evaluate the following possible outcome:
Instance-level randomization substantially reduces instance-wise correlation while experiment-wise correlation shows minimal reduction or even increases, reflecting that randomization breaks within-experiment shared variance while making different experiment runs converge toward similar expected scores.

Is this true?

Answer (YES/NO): YES